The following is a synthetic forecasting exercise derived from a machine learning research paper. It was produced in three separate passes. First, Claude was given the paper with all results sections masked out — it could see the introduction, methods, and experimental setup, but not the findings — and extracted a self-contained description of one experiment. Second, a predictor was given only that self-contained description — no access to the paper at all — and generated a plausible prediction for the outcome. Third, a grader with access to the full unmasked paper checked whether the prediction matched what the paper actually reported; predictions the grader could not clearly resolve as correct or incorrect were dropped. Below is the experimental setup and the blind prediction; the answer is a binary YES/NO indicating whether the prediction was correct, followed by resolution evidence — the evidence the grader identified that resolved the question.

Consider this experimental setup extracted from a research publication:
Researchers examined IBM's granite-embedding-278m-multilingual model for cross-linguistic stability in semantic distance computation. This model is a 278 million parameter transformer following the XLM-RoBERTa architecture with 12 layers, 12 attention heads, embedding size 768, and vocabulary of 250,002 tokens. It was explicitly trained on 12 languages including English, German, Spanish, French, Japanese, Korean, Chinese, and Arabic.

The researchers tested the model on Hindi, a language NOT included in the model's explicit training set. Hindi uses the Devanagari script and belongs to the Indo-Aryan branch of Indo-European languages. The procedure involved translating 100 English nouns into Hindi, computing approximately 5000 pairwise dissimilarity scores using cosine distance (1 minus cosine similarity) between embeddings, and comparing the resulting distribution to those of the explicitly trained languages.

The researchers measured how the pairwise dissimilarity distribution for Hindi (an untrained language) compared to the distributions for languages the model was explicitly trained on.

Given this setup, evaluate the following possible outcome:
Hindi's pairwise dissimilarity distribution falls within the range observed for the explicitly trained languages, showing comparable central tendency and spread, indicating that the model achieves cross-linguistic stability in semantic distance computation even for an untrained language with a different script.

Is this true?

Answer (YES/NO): YES